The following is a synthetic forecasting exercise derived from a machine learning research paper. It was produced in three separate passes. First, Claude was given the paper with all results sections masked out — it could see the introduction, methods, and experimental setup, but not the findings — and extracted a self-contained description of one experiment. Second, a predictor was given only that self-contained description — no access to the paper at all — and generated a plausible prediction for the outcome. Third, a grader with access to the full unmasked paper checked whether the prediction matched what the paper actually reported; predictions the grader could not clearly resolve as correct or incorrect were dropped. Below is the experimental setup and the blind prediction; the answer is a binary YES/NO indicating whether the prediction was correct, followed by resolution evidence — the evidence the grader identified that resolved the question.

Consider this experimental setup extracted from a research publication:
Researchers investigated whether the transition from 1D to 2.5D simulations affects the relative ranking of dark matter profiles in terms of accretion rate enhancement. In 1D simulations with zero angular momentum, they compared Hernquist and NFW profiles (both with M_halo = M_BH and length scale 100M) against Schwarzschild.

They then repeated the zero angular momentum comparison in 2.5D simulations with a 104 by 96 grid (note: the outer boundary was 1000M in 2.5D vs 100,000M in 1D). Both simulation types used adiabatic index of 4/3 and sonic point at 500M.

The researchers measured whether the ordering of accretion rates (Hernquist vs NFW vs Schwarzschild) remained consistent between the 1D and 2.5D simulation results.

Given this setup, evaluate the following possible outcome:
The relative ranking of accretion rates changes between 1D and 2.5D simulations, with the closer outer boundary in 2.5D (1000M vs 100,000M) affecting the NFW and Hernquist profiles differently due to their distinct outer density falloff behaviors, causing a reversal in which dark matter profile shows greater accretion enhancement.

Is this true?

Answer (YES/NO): NO